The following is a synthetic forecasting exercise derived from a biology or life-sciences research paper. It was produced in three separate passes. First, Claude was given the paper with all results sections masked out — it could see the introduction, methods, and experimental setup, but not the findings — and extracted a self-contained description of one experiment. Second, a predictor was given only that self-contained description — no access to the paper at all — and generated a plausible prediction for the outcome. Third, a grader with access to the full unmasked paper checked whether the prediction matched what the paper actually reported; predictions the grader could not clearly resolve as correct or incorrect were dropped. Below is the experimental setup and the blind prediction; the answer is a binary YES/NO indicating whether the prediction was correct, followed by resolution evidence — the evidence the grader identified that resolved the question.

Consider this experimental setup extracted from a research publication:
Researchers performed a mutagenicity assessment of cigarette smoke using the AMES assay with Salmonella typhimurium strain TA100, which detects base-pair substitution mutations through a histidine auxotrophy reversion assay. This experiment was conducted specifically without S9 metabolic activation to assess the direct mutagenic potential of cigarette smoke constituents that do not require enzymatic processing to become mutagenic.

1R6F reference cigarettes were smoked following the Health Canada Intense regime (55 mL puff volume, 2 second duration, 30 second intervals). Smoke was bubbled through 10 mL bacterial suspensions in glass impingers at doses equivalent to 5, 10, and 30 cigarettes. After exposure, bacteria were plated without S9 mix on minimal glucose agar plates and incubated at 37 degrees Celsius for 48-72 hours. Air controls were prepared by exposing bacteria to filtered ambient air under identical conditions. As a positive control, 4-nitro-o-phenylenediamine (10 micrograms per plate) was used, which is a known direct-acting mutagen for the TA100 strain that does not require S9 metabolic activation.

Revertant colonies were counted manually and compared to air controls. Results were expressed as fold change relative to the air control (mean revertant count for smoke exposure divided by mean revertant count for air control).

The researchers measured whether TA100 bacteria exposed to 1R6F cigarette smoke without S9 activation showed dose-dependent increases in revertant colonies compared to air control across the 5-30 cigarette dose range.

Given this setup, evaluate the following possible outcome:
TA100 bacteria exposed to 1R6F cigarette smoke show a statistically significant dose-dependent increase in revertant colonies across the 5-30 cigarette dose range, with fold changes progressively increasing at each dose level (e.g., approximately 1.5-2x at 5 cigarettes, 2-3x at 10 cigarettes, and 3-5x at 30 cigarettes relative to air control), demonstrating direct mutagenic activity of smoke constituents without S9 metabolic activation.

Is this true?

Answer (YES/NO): NO